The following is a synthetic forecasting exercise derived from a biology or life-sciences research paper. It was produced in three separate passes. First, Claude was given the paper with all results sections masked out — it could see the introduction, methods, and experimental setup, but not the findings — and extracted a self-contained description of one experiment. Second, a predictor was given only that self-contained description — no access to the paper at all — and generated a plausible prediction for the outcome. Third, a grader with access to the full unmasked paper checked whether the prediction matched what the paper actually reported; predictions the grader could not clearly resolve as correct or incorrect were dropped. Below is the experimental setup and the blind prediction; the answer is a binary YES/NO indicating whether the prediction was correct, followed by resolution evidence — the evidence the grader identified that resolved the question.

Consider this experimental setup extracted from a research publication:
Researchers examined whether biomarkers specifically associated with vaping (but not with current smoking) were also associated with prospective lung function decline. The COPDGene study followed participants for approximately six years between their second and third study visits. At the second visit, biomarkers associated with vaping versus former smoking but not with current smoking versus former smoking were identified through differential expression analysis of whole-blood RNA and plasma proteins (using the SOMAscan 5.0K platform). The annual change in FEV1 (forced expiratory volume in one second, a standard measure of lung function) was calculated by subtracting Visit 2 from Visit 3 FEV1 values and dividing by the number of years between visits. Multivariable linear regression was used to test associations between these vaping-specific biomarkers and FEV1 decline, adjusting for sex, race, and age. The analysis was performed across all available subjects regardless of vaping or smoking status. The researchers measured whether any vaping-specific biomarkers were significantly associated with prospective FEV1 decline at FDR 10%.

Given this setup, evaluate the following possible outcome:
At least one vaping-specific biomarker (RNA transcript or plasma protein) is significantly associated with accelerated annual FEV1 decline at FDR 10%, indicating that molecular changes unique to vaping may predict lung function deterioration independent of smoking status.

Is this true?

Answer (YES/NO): YES